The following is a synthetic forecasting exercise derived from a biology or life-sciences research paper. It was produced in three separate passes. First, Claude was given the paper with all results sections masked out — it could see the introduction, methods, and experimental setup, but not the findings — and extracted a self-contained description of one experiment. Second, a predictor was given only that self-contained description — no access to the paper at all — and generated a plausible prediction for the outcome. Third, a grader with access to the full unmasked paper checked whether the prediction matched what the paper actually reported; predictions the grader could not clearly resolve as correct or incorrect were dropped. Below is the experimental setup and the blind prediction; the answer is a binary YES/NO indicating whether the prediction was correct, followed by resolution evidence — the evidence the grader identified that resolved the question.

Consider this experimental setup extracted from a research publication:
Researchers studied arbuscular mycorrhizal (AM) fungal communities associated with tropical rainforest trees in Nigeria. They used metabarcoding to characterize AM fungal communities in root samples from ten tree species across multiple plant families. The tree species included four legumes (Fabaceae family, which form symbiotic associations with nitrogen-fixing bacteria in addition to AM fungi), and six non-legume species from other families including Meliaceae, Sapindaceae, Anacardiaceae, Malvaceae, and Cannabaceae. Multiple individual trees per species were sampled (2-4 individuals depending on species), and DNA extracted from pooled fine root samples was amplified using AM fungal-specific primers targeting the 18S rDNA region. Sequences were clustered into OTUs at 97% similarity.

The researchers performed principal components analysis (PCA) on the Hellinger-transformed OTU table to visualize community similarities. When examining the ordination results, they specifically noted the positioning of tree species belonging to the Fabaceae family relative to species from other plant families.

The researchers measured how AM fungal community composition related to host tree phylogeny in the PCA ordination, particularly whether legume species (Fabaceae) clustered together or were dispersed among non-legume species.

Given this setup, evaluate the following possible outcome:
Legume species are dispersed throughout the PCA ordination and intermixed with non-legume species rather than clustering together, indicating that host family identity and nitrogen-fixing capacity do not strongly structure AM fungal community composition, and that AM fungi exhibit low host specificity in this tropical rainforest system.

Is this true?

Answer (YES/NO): NO